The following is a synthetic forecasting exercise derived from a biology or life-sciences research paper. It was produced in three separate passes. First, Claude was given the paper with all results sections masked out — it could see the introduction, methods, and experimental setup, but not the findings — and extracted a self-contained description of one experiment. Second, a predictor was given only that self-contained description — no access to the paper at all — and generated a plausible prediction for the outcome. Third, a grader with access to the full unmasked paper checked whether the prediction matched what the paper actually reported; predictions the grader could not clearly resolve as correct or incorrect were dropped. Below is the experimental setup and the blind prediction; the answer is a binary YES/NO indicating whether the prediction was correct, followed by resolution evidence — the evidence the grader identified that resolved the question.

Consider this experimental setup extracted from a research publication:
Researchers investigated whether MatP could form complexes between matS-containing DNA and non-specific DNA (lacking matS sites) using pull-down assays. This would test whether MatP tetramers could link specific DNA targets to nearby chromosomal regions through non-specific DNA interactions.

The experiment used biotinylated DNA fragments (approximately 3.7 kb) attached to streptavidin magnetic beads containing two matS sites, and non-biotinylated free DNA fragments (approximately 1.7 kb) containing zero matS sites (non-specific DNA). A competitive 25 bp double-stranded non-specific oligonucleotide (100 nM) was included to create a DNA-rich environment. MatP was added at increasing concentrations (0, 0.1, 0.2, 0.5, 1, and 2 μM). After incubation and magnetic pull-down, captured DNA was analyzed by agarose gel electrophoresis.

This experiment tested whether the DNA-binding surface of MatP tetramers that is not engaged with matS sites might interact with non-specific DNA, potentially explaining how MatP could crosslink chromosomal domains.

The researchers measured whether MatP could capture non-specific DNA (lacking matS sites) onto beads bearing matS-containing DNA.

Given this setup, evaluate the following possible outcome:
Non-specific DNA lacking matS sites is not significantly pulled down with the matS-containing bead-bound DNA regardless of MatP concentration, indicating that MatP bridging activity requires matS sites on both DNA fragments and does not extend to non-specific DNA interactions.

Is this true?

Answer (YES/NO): NO